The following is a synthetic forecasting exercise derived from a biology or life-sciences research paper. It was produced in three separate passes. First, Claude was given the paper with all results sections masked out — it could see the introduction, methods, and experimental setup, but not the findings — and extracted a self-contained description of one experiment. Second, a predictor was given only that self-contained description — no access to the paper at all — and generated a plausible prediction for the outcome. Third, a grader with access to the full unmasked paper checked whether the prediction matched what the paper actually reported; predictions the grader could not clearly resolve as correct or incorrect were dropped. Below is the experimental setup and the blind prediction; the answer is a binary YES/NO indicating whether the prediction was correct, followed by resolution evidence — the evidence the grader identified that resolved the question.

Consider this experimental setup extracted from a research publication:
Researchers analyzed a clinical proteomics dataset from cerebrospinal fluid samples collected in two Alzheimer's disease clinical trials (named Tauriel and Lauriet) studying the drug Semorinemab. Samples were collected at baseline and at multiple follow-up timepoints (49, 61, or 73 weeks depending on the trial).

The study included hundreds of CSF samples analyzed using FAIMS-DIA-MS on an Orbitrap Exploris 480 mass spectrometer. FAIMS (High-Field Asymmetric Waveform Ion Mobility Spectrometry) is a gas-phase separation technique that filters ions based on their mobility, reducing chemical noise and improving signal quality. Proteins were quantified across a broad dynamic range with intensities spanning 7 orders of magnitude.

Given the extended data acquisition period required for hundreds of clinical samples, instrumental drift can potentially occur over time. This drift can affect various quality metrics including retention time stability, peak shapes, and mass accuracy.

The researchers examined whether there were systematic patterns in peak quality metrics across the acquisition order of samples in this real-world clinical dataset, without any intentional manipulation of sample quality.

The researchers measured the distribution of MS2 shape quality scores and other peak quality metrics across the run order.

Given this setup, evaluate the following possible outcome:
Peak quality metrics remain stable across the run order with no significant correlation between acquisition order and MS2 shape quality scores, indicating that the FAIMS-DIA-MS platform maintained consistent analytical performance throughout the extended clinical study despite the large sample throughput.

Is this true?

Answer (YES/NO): NO